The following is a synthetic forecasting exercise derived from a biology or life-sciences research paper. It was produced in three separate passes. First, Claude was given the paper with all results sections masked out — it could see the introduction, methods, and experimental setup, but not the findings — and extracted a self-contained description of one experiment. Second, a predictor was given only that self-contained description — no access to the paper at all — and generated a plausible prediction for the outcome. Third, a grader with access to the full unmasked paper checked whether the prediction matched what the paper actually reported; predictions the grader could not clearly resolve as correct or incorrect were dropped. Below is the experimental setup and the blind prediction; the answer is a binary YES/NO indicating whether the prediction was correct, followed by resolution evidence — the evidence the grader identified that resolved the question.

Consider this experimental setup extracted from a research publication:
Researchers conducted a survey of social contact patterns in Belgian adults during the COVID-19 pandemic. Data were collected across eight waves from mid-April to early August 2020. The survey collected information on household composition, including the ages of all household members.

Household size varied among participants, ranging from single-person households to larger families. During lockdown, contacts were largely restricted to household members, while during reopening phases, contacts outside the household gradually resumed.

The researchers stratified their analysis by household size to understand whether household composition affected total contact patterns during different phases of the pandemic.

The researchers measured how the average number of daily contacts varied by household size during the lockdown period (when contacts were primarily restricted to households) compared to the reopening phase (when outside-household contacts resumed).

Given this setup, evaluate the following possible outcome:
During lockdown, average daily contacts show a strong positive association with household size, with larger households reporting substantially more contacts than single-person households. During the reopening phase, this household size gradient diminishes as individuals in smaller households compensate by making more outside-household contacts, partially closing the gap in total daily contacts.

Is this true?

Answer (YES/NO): NO